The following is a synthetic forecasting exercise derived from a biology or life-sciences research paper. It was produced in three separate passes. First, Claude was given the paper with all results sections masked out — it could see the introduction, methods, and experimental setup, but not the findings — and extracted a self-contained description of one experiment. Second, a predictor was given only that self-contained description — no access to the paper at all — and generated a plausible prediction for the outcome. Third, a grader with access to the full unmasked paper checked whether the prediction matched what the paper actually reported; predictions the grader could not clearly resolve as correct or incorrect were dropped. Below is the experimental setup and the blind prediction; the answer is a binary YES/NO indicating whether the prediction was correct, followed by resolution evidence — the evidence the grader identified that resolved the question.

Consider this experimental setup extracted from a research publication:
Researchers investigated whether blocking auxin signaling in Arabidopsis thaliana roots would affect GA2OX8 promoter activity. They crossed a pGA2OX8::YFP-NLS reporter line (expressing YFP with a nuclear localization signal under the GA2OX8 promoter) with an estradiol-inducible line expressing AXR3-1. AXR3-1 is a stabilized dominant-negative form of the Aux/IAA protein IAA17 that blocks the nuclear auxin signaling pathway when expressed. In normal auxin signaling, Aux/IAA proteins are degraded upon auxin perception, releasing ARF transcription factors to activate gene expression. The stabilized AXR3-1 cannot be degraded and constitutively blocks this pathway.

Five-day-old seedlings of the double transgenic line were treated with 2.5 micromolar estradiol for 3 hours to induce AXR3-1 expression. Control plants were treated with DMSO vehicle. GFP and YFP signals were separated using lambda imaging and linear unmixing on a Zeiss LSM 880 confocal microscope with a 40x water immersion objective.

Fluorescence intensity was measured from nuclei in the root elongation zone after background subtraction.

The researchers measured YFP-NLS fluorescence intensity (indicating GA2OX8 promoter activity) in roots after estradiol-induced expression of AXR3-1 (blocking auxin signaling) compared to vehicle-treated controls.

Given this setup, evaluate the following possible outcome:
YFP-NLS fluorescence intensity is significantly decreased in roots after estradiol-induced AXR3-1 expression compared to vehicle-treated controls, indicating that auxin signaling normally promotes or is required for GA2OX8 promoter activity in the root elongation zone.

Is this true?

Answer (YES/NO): YES